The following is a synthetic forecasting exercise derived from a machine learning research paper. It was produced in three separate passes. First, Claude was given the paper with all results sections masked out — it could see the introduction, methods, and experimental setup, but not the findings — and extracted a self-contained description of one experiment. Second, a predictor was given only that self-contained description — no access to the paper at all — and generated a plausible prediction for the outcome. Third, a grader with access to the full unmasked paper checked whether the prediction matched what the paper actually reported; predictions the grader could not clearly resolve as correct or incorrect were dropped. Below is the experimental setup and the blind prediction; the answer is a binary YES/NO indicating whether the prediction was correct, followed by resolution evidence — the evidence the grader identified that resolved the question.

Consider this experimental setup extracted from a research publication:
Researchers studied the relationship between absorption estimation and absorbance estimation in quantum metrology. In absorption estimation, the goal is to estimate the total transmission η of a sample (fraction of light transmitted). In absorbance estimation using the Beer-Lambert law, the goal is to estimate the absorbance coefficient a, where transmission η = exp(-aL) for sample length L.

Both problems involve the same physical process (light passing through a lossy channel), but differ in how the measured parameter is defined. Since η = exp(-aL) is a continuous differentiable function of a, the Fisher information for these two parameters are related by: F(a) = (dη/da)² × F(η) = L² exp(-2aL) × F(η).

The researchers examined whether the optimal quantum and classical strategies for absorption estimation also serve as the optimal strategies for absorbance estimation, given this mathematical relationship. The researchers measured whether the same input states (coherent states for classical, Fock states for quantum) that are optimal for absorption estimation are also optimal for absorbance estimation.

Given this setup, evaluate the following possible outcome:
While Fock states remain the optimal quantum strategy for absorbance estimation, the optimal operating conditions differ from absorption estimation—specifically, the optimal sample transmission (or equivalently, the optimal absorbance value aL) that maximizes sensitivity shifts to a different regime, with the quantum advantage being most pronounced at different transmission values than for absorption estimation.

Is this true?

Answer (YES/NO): NO